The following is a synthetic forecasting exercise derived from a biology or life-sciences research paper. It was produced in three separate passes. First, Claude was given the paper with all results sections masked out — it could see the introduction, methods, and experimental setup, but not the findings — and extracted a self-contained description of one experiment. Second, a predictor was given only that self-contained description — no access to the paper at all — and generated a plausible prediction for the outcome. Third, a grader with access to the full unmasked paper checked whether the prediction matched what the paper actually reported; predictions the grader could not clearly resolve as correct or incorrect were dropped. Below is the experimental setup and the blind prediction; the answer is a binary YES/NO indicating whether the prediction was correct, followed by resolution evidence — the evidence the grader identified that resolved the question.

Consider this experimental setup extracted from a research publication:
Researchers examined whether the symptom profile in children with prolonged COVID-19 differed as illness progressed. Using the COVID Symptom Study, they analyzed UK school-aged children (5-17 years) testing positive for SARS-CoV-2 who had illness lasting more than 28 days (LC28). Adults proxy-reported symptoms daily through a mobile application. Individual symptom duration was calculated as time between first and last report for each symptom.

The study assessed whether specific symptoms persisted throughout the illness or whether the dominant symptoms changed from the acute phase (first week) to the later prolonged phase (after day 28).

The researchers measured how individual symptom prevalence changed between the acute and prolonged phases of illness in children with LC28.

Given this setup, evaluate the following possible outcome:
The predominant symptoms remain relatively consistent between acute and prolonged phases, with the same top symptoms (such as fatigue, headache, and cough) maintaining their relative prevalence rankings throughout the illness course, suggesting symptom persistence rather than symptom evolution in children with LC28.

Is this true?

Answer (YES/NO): NO